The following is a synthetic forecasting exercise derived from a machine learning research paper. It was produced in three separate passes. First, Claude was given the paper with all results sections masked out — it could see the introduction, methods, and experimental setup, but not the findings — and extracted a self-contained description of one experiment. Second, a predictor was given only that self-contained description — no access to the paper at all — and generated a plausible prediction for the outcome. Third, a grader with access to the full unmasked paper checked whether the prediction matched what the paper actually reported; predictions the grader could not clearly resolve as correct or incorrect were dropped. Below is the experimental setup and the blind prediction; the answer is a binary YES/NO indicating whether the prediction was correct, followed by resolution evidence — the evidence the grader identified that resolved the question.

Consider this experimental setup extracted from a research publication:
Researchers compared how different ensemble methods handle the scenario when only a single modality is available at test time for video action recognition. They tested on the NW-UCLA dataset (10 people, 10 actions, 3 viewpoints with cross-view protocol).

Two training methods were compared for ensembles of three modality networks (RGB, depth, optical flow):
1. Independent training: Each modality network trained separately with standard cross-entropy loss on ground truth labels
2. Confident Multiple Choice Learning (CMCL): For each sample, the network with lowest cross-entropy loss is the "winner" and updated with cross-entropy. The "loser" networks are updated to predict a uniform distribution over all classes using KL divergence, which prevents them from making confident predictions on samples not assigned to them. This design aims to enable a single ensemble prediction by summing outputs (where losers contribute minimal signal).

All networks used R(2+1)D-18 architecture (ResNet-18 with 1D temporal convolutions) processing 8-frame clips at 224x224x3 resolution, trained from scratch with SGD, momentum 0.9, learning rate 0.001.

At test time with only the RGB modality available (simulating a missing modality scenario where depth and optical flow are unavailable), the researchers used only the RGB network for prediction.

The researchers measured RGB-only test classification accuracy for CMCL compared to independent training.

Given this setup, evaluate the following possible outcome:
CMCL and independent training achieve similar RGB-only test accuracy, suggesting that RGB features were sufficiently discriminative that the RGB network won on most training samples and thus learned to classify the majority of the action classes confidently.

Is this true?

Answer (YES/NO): NO